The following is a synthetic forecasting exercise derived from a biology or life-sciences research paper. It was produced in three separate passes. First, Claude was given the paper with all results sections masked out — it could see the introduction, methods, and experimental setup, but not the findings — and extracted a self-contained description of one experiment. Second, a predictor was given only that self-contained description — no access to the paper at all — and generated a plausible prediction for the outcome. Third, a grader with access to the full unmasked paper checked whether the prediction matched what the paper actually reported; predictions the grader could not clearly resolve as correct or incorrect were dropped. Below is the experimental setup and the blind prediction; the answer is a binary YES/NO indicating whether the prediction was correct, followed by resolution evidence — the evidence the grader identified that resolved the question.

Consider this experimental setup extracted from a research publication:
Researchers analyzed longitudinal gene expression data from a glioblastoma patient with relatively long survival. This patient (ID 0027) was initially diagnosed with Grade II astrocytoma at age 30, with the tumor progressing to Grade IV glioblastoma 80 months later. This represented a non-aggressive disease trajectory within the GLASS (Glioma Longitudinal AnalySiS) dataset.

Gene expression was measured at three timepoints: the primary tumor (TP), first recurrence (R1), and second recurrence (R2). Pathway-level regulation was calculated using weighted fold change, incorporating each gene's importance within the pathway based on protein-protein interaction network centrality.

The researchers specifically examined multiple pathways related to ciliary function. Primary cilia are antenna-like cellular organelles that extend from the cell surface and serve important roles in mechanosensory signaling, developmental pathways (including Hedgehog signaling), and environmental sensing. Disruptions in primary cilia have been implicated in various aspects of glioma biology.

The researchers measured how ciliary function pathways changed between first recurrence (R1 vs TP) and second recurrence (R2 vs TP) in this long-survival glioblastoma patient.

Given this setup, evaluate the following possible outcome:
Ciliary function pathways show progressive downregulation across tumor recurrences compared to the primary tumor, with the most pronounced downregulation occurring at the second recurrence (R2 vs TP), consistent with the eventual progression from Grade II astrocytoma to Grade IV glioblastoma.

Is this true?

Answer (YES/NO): NO